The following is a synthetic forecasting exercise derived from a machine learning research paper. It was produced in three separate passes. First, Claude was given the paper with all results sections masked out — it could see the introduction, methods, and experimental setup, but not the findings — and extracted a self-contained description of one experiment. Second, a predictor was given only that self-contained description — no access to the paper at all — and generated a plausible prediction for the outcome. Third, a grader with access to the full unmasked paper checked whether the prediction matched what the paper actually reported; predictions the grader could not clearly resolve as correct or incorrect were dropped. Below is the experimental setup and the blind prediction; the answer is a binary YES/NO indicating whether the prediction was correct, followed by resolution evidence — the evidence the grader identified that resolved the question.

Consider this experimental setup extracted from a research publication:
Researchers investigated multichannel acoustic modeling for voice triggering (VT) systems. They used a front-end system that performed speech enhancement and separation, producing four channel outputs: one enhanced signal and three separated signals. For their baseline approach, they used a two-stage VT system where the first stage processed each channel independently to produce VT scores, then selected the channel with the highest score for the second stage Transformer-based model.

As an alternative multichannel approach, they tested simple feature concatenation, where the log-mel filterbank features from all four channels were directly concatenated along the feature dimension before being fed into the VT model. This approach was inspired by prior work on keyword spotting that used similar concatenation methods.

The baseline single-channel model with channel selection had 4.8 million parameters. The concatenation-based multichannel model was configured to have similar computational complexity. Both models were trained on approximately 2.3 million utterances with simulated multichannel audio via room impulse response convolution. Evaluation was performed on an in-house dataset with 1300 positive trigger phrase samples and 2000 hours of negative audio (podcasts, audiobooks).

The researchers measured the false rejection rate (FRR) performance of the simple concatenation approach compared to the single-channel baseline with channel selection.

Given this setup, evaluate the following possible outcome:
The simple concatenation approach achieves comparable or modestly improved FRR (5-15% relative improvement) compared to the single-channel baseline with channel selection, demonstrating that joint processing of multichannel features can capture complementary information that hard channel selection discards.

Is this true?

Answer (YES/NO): NO